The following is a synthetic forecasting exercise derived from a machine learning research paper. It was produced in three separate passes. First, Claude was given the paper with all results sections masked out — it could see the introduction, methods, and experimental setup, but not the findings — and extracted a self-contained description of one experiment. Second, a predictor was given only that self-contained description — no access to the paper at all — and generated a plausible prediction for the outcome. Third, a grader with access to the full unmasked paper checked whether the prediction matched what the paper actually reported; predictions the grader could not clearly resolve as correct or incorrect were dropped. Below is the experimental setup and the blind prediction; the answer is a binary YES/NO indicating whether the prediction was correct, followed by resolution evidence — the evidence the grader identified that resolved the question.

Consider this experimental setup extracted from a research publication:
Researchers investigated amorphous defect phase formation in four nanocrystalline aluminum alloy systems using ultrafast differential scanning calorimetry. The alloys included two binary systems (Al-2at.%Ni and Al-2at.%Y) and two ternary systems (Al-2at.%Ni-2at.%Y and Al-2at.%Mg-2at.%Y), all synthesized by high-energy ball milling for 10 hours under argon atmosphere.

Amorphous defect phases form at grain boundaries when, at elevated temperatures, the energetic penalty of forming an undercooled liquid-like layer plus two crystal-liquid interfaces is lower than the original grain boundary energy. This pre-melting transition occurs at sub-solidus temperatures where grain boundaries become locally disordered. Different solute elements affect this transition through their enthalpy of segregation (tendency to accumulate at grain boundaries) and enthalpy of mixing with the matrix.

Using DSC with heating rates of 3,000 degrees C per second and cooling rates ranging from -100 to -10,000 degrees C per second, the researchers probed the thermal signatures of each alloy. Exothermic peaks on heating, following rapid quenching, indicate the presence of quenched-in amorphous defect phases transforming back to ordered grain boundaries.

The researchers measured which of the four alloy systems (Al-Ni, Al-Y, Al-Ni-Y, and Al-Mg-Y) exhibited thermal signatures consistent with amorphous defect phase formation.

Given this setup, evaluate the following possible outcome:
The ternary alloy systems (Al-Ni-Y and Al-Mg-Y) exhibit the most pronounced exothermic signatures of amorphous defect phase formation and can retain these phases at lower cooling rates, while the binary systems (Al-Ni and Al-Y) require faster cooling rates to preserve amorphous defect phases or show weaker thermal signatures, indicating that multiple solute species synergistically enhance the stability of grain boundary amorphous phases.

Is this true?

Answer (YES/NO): NO